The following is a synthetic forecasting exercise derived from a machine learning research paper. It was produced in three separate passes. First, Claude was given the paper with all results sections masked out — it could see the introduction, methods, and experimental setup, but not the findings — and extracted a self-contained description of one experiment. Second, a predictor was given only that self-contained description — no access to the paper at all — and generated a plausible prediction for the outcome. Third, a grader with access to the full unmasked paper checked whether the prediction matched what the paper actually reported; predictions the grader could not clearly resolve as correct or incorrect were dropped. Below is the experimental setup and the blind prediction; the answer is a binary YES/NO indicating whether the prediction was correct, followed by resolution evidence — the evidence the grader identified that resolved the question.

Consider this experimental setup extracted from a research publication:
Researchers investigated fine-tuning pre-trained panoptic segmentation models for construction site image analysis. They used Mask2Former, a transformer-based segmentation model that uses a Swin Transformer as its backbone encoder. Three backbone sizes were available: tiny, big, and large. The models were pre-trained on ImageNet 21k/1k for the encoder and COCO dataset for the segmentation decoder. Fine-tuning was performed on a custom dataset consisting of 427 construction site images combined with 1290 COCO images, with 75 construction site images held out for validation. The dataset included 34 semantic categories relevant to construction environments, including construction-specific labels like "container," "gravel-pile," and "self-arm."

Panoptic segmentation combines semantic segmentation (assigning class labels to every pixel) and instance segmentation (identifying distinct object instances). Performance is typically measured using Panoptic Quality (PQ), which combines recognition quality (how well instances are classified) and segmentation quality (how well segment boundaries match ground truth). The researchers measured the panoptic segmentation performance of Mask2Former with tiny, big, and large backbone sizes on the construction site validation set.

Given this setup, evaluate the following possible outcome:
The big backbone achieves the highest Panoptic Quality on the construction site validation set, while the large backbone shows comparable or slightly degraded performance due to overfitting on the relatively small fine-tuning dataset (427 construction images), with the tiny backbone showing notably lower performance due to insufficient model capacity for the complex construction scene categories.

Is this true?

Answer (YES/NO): NO